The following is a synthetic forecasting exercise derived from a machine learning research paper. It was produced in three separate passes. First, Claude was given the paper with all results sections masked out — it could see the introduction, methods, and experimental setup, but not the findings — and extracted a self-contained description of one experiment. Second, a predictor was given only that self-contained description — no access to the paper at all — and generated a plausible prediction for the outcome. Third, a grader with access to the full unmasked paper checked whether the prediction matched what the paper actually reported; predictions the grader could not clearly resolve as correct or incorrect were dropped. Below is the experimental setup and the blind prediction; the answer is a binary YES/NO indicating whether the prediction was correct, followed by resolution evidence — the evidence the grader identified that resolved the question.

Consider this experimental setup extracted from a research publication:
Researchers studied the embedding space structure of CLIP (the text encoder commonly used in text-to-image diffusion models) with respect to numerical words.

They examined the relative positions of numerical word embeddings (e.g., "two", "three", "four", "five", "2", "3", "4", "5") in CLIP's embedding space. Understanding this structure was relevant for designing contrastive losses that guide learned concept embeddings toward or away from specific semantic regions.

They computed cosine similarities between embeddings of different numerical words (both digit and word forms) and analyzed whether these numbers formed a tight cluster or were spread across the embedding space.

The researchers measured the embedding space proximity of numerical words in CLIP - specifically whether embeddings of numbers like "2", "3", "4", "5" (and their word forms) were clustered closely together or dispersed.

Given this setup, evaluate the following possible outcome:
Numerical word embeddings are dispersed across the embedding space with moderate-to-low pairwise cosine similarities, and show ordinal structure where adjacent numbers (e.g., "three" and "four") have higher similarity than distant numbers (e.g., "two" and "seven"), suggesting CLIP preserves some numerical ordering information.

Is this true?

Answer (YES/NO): NO